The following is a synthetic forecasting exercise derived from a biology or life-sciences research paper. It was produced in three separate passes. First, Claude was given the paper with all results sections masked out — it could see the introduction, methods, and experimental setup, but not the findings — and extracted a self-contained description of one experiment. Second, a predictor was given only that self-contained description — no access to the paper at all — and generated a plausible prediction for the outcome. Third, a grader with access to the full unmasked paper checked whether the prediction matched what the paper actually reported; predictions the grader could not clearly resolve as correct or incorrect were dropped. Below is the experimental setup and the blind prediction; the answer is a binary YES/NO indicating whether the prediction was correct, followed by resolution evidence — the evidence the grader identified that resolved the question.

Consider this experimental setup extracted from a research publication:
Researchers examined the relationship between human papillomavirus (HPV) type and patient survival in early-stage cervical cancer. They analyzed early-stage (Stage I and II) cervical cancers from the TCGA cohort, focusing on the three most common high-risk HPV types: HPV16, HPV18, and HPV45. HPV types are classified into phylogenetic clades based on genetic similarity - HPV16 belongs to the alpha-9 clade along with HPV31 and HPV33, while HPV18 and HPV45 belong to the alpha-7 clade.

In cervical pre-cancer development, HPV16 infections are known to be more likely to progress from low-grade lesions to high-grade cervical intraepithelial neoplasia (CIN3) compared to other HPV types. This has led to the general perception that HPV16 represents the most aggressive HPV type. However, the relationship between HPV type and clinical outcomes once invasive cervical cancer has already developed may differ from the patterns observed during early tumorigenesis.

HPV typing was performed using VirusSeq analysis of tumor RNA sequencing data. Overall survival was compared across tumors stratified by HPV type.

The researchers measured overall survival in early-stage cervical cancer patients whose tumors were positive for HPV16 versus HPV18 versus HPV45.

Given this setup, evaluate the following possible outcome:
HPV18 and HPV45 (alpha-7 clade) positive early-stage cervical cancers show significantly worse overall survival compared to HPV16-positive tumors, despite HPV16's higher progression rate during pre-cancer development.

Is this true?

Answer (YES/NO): NO